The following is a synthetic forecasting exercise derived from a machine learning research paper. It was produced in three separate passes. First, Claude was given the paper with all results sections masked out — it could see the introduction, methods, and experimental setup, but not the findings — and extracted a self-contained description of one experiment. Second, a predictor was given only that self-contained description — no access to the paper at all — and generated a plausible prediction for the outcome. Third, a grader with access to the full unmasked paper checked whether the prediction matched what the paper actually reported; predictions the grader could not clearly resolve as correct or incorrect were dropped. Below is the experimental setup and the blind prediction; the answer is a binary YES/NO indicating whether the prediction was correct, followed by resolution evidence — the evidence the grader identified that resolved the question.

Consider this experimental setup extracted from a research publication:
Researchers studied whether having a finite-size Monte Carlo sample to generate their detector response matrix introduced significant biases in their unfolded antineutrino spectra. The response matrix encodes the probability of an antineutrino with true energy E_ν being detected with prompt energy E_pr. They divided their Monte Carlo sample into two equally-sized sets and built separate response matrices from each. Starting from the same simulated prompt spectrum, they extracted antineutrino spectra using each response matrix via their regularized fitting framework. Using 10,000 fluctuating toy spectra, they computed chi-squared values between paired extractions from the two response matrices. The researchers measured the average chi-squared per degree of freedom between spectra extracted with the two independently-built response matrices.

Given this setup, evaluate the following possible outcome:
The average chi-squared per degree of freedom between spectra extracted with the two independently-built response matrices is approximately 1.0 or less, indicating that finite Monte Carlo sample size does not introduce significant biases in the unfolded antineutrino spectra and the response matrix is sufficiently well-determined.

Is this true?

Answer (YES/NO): NO